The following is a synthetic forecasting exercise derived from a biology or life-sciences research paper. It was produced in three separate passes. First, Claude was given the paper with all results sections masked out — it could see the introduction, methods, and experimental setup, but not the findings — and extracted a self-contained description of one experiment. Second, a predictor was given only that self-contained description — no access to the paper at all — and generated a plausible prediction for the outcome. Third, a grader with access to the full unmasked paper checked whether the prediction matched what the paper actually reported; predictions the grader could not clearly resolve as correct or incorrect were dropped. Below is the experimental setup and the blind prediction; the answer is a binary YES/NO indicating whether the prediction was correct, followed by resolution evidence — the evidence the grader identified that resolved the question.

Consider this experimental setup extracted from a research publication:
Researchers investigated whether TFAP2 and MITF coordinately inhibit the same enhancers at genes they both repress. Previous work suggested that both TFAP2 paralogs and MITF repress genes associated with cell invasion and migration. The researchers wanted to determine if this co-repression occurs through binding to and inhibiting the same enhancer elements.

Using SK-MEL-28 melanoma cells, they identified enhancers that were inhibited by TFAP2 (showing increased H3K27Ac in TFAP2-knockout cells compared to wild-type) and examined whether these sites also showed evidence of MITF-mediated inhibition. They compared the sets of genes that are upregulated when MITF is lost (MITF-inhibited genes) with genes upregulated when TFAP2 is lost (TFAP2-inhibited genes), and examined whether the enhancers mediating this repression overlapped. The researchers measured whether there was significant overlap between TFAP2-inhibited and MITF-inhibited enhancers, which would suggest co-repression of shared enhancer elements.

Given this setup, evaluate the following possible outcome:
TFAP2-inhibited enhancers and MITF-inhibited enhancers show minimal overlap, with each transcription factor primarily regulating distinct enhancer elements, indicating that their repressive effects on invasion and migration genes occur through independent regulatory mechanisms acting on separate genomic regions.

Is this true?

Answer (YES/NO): YES